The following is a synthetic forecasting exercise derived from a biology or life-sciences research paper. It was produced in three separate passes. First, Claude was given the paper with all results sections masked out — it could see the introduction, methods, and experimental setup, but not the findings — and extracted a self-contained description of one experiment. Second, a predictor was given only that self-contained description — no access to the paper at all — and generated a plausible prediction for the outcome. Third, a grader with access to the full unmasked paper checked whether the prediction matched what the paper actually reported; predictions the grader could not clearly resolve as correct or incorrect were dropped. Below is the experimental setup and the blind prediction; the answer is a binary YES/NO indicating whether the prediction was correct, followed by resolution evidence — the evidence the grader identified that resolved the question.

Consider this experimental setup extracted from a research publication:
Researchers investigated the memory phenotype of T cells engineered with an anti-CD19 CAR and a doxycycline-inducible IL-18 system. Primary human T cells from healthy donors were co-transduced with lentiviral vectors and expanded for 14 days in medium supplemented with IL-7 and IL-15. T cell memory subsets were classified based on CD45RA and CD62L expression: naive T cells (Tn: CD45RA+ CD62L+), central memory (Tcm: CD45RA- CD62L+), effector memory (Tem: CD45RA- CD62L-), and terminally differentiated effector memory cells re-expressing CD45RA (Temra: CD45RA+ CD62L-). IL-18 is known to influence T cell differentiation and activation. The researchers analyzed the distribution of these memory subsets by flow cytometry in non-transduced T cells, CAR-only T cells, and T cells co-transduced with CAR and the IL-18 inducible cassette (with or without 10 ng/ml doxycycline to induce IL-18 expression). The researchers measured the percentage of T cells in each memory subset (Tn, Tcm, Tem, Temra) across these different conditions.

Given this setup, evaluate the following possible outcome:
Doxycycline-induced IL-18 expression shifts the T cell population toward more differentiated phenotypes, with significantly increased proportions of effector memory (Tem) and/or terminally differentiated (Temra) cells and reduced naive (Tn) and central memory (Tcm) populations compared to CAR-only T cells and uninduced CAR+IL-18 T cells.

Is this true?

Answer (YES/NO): NO